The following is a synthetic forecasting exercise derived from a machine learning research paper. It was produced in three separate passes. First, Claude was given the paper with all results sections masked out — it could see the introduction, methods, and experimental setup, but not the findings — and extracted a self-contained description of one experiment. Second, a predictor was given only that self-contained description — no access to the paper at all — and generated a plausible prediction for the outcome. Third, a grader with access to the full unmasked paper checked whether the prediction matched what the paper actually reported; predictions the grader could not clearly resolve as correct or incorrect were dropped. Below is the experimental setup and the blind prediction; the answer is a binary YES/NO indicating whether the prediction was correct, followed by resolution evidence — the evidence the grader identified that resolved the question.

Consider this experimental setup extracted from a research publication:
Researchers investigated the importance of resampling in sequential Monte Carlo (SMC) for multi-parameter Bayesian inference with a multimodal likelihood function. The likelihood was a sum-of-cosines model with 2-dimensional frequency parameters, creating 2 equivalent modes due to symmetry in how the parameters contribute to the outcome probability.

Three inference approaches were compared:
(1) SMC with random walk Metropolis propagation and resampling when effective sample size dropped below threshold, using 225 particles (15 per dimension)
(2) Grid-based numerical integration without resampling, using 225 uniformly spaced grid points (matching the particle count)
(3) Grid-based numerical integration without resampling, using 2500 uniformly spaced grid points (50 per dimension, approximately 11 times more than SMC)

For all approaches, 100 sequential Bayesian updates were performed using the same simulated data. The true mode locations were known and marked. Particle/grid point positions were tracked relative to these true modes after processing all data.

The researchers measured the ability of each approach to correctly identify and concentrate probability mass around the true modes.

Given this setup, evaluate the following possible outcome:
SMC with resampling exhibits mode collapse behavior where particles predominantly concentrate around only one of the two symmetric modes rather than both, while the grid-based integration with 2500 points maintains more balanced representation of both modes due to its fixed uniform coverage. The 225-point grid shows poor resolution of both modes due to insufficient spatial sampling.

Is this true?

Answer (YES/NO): NO